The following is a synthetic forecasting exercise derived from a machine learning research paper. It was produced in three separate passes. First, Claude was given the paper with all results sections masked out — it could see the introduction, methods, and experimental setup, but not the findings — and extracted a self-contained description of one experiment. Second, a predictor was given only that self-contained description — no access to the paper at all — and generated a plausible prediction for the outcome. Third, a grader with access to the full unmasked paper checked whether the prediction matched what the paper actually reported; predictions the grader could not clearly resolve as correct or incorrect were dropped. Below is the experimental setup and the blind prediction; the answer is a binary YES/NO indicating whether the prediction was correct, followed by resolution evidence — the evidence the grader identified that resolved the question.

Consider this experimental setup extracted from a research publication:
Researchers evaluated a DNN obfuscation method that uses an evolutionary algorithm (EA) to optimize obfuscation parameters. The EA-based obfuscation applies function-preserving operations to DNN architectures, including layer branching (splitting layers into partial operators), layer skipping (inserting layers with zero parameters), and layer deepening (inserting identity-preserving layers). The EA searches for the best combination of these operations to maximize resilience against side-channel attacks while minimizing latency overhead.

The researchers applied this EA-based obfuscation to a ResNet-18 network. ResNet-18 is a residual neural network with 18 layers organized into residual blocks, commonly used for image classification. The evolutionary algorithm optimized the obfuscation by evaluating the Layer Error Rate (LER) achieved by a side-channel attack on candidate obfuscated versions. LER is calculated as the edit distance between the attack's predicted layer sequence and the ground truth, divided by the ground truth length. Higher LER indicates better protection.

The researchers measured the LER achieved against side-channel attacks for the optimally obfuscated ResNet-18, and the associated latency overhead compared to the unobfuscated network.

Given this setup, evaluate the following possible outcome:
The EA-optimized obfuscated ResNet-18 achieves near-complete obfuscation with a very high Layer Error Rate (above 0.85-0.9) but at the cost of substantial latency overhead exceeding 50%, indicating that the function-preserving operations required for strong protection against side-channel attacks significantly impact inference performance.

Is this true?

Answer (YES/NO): NO